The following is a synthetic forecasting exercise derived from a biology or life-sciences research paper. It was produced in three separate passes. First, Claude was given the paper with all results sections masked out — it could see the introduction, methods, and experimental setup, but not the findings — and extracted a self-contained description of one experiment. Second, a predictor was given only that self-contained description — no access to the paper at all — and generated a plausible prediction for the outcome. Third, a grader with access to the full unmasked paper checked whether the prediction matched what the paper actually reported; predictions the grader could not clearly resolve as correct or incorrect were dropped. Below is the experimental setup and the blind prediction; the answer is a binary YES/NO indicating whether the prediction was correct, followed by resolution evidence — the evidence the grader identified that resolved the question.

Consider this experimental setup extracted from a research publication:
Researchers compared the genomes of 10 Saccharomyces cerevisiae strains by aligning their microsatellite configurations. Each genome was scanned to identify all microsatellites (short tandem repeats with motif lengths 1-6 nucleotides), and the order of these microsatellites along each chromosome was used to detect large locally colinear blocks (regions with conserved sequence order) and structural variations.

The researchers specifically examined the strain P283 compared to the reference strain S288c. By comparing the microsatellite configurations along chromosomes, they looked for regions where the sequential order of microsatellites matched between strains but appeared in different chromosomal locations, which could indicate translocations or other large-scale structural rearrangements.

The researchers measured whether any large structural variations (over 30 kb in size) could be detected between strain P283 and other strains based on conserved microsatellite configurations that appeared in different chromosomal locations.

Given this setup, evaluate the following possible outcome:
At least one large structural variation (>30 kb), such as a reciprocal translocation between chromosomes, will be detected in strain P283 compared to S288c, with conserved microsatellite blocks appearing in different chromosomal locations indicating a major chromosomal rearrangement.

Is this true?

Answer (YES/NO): YES